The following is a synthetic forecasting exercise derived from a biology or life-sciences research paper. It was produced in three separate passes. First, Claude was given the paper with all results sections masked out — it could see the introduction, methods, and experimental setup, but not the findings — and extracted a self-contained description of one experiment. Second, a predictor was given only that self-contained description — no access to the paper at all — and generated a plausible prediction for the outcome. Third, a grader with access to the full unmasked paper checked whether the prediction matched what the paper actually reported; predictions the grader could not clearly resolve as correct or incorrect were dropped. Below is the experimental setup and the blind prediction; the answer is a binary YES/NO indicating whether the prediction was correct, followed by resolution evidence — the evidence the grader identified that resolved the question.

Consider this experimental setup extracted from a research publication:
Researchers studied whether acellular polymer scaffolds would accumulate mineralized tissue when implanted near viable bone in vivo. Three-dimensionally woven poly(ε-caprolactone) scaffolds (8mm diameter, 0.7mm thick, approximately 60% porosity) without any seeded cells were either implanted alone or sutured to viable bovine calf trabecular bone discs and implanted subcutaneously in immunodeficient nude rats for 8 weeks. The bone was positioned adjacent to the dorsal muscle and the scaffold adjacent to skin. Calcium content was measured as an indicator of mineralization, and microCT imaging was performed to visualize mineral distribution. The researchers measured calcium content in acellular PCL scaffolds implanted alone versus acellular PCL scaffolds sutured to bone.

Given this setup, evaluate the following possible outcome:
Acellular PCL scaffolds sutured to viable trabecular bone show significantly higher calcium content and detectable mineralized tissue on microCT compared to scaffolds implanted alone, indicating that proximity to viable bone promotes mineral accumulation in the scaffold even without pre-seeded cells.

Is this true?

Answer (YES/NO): NO